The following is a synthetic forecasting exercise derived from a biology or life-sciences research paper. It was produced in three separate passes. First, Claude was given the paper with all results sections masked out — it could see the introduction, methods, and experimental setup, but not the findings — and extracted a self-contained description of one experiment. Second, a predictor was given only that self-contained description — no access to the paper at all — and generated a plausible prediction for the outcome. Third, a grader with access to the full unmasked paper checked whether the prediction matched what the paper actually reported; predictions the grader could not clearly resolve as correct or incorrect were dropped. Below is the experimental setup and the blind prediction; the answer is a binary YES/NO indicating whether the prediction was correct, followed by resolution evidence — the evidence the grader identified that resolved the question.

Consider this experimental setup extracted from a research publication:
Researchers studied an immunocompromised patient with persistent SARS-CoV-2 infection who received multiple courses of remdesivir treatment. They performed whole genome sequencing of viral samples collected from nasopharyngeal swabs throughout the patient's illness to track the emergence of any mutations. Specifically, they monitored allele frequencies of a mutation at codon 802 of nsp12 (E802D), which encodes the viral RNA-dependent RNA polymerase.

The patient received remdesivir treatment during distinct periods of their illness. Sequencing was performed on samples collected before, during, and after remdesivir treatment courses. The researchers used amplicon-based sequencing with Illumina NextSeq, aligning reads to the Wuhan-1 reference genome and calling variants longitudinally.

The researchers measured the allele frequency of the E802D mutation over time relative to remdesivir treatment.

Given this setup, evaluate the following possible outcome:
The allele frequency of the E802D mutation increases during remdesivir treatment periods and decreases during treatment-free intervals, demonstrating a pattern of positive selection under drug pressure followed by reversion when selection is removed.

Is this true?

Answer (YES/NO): YES